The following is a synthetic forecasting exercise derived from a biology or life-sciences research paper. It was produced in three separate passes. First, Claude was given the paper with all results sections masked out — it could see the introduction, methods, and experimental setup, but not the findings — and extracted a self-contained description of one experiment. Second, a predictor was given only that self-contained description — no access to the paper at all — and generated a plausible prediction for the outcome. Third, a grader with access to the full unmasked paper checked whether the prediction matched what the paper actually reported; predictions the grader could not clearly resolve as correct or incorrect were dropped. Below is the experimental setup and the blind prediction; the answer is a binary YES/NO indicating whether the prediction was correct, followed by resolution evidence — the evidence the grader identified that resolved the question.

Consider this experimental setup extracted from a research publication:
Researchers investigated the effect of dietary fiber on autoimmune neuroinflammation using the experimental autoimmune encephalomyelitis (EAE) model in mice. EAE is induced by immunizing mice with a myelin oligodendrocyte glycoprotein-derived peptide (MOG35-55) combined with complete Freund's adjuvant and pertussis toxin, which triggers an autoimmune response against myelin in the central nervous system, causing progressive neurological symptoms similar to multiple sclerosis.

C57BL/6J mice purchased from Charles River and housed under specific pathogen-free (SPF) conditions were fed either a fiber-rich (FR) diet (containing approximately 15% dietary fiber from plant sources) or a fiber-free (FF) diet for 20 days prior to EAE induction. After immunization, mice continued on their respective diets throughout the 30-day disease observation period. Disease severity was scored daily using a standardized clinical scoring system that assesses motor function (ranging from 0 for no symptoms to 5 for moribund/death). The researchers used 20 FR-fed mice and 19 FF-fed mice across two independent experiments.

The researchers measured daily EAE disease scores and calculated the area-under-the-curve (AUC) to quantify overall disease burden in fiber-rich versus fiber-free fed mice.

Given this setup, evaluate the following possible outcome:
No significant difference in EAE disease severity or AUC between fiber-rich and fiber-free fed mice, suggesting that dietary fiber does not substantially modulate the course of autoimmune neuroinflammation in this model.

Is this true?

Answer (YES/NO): YES